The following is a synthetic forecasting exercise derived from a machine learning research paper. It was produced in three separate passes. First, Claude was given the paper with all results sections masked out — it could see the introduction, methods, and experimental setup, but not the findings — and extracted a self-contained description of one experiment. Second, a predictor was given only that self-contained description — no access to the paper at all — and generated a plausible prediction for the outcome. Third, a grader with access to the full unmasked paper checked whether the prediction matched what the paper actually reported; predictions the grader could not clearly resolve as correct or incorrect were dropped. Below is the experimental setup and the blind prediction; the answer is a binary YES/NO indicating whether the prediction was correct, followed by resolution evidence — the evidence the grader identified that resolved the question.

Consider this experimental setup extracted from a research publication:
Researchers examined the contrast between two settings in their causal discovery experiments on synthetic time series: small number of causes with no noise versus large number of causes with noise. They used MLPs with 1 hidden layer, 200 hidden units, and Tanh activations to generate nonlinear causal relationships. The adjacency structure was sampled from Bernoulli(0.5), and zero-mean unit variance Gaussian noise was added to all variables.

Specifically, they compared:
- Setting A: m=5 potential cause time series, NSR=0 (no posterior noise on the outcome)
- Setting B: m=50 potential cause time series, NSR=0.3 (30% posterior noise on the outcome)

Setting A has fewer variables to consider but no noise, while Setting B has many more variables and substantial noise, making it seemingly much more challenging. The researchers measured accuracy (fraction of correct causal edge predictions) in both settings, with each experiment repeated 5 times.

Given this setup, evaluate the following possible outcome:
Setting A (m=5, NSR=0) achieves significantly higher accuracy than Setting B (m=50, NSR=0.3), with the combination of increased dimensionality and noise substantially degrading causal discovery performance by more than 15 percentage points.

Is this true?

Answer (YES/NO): NO